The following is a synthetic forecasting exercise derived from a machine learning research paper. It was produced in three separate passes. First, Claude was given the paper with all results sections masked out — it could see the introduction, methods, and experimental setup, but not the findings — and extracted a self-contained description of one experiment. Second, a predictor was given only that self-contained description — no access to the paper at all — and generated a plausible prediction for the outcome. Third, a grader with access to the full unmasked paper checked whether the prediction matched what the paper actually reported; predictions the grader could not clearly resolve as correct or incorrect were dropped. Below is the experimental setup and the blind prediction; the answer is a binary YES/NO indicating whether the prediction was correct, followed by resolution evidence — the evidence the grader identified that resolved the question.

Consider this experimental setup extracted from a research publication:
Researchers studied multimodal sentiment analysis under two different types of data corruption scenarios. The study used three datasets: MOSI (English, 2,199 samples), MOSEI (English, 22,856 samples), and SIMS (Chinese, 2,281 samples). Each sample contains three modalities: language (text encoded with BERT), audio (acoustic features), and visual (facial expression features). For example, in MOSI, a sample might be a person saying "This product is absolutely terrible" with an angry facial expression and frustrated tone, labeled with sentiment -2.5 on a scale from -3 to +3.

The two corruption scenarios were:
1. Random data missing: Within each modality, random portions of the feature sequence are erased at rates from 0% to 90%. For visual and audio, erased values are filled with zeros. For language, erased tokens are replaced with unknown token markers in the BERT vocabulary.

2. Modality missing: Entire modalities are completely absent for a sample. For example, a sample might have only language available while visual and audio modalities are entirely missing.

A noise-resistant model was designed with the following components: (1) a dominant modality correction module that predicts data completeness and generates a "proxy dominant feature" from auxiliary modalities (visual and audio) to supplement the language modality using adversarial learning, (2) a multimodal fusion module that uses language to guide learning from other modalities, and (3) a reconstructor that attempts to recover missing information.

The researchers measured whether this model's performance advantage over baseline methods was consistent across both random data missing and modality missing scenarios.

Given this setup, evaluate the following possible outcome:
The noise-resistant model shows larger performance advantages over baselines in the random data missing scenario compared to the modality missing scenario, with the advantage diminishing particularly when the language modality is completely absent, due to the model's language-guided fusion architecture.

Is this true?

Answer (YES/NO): YES